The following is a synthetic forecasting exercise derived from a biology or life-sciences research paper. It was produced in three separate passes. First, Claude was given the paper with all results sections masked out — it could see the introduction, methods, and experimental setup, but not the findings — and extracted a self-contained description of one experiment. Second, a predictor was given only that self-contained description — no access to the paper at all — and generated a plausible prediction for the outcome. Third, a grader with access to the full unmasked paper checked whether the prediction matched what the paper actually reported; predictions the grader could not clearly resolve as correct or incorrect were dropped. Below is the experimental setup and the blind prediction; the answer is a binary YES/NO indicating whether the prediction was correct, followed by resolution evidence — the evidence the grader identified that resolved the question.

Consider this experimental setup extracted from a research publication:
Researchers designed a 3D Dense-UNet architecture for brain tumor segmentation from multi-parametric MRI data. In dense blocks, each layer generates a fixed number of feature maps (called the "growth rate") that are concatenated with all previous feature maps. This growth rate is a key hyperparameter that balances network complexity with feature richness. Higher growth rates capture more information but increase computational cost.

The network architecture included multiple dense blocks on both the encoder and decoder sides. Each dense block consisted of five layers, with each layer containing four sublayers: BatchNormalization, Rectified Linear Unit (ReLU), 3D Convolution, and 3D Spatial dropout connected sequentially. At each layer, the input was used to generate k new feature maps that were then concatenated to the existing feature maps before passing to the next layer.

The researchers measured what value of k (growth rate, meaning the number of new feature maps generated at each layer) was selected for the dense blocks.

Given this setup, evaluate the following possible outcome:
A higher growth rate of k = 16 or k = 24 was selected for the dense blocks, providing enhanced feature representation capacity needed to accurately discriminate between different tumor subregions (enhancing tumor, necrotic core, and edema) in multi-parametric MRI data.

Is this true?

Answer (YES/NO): YES